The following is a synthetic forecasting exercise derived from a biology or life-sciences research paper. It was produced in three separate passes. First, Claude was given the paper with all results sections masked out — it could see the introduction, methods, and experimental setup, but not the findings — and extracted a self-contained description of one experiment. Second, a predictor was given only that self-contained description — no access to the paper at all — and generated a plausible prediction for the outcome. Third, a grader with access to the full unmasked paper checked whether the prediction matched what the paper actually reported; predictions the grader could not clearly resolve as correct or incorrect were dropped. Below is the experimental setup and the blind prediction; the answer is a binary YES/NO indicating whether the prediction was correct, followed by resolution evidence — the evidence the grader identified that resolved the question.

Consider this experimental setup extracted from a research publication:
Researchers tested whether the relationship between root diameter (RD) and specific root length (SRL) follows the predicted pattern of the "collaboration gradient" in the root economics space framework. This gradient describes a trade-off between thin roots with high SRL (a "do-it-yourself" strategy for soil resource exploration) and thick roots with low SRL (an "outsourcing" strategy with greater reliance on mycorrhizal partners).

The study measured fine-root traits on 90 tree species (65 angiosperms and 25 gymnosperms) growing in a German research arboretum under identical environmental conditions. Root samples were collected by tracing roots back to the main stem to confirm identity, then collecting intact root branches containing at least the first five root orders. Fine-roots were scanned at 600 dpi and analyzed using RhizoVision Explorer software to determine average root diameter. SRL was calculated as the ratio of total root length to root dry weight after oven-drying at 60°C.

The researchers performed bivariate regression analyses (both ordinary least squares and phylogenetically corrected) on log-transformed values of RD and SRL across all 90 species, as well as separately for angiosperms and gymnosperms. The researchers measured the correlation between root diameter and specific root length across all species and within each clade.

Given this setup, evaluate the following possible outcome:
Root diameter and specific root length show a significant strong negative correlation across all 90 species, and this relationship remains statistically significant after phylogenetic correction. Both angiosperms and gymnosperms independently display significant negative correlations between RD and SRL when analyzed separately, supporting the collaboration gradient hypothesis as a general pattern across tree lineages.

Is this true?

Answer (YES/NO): YES